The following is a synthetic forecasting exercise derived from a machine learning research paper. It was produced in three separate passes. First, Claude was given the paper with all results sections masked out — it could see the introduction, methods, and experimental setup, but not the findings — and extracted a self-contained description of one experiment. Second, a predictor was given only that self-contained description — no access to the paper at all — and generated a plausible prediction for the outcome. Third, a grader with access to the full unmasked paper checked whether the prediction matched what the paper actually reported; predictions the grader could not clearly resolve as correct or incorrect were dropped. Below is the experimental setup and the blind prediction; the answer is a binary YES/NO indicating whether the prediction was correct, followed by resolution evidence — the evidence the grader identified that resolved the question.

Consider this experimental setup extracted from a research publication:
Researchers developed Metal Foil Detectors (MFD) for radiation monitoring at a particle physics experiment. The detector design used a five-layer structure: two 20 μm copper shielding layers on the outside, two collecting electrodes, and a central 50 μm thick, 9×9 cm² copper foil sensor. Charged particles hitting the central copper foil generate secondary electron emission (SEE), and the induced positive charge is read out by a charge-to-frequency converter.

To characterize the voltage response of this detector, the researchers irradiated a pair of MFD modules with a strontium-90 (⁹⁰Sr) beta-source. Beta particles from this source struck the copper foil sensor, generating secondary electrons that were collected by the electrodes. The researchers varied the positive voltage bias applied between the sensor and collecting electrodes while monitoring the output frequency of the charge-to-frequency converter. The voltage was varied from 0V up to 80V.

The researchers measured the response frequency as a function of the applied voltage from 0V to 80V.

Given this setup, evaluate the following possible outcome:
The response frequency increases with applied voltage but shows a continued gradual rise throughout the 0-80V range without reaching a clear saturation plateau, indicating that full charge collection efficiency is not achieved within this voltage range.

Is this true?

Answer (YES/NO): NO